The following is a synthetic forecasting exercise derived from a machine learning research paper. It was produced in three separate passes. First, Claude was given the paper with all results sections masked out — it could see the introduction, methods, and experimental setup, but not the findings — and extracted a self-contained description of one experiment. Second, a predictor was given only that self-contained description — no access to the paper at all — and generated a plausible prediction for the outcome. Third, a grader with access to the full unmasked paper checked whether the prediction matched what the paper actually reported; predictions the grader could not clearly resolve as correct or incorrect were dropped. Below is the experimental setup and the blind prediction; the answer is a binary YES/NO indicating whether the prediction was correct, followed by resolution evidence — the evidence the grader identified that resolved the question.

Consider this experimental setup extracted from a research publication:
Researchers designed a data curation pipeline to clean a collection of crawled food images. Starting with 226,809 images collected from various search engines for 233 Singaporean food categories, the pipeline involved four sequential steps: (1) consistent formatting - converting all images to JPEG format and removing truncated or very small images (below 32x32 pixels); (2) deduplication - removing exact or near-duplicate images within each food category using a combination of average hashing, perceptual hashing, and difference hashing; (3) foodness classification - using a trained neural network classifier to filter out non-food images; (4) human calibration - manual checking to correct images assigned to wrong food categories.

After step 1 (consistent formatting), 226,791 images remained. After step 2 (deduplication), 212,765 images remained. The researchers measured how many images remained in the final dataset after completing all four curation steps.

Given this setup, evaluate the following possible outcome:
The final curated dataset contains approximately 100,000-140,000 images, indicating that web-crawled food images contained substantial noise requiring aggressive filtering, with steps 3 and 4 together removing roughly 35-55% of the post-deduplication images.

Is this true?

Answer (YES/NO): NO